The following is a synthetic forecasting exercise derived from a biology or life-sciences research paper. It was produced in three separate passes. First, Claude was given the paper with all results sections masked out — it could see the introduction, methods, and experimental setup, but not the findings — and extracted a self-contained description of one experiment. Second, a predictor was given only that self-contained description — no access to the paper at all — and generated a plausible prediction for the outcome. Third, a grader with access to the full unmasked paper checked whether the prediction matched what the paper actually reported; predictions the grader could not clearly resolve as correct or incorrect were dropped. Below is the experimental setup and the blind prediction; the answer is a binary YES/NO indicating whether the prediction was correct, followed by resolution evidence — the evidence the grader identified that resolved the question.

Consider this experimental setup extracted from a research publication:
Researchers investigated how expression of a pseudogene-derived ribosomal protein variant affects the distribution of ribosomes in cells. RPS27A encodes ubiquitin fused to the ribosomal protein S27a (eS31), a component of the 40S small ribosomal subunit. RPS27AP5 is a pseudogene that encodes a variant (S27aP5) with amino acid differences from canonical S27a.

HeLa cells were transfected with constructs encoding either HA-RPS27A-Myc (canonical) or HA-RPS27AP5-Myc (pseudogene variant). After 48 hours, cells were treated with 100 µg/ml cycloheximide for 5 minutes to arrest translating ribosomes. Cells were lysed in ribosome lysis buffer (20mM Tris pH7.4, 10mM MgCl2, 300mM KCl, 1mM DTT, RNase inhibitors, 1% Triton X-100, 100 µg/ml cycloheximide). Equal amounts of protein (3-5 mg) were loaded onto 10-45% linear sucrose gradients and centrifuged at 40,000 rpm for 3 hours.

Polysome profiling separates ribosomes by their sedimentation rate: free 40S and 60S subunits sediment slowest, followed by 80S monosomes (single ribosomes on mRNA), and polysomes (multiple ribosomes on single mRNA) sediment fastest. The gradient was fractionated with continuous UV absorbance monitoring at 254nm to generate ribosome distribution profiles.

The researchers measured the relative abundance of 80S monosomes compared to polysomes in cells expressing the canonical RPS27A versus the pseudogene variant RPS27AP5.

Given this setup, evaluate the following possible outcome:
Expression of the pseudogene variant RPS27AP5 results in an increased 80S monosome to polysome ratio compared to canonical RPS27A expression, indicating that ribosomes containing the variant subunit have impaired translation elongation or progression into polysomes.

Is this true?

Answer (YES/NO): YES